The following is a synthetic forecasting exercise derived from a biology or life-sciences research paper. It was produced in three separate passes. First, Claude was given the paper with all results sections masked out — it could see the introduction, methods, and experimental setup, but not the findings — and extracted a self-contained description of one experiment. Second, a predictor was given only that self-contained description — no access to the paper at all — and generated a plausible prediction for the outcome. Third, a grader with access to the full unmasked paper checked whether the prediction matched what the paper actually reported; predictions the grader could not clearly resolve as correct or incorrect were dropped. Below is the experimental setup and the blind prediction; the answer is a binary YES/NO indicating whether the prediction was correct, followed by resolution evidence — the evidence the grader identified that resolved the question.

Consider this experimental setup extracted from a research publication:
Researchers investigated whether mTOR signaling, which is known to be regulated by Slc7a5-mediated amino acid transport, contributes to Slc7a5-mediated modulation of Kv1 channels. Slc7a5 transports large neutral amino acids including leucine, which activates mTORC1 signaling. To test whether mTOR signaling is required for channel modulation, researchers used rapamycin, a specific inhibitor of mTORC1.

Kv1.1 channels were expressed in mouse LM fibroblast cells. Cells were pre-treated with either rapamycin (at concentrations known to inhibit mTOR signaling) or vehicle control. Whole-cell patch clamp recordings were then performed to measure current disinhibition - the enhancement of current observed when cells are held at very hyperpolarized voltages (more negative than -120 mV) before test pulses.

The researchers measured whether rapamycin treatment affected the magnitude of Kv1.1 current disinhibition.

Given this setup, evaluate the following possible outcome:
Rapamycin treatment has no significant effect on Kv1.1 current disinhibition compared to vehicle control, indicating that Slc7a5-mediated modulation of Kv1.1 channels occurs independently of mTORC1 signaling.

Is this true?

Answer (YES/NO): YES